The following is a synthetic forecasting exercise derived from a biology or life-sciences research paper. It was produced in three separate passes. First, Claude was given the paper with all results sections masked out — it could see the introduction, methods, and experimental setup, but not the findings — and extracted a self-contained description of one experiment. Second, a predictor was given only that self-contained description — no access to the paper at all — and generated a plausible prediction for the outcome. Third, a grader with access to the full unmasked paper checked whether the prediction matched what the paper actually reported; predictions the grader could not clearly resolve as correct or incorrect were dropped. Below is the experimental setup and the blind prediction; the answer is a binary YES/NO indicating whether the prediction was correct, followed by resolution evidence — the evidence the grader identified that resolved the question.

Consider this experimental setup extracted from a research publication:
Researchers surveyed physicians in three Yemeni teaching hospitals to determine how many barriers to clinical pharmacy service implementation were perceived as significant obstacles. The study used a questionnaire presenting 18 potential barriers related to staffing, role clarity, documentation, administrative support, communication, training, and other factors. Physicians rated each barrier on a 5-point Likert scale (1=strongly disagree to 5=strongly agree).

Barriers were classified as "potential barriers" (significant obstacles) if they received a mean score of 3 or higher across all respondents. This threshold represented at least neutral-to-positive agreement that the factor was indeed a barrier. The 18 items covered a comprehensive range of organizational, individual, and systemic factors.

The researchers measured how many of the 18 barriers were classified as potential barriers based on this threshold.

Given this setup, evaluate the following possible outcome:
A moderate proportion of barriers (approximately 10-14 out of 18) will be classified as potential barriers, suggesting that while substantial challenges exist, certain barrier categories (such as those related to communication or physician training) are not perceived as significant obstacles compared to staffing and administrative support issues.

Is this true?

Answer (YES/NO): NO